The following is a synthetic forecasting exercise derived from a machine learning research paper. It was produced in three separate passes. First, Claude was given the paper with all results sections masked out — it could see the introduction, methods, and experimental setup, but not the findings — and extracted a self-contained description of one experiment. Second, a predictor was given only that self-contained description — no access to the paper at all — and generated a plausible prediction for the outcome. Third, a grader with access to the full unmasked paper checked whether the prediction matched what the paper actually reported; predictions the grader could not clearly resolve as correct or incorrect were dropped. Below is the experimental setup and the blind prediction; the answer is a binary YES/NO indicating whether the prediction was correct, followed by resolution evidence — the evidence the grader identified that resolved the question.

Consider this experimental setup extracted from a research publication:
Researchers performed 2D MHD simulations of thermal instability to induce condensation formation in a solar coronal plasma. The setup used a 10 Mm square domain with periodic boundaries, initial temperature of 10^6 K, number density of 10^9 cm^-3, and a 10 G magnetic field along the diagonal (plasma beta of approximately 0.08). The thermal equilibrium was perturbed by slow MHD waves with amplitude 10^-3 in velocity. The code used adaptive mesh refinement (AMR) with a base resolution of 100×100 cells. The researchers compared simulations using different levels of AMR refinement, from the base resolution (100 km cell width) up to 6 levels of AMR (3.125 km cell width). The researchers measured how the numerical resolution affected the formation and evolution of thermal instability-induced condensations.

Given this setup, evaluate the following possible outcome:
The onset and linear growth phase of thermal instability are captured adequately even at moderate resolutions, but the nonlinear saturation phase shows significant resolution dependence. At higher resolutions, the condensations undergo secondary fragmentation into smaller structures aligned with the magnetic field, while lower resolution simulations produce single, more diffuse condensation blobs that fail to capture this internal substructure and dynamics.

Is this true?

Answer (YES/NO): NO